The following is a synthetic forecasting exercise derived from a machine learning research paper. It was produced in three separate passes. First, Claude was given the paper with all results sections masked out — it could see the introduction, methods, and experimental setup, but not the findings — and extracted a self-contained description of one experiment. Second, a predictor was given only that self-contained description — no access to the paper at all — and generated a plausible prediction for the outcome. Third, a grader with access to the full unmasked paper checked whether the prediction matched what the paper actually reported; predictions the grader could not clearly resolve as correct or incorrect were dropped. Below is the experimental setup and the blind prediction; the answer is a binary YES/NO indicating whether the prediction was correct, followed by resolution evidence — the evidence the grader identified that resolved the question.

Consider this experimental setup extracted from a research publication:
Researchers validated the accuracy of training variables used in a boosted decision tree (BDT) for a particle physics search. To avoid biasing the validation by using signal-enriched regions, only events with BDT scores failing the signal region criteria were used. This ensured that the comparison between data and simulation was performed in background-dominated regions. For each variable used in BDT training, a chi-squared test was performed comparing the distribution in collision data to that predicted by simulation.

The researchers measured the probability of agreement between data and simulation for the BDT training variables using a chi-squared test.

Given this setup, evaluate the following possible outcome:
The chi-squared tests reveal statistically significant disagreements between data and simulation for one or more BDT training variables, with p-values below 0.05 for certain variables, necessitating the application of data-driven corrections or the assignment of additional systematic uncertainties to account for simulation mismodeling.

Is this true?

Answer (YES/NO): NO